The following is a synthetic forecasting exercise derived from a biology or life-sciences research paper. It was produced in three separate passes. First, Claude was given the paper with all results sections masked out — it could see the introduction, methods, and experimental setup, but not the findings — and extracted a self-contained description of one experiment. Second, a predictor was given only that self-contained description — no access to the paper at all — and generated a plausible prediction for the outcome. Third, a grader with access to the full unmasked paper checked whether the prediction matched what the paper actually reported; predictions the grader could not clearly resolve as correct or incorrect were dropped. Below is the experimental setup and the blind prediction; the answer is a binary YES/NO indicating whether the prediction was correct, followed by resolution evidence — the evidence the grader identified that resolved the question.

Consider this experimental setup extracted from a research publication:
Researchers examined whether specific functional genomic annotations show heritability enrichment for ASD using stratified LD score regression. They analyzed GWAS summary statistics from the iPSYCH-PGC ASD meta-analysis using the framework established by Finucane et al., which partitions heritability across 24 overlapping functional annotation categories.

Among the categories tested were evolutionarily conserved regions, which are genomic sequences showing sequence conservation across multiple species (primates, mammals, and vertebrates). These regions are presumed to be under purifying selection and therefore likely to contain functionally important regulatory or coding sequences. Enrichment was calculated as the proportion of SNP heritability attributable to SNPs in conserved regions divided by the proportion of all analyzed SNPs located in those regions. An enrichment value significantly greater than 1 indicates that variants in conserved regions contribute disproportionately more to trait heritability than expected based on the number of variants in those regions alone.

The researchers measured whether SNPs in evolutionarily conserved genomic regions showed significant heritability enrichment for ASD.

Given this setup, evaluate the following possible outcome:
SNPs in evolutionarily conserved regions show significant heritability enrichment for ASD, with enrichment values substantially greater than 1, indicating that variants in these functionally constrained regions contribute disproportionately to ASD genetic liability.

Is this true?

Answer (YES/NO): YES